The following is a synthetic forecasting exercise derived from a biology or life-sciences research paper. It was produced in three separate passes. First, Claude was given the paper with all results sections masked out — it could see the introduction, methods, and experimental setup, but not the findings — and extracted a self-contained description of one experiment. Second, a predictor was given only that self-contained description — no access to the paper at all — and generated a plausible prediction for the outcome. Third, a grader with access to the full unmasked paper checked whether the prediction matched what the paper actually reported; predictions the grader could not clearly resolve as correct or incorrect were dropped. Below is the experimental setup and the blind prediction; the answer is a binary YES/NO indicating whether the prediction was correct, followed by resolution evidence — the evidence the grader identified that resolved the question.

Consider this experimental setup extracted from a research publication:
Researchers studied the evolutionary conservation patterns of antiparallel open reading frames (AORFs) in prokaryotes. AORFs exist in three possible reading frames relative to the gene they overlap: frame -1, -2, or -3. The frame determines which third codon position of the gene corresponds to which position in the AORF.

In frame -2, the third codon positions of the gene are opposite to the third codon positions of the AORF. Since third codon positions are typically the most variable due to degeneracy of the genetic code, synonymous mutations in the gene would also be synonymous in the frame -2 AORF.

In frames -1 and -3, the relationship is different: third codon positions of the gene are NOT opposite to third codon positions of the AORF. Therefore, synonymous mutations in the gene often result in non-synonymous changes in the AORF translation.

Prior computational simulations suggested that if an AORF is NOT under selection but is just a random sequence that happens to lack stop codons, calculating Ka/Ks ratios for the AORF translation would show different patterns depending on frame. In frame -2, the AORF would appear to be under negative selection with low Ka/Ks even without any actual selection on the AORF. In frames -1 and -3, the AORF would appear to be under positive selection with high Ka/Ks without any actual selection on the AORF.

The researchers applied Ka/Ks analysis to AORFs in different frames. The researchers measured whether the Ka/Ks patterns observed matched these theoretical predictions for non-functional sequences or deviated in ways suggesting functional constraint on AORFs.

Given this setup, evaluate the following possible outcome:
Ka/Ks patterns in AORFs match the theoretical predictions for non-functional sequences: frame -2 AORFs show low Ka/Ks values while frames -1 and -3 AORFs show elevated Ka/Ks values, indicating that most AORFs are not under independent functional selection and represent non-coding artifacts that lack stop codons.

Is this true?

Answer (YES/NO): YES